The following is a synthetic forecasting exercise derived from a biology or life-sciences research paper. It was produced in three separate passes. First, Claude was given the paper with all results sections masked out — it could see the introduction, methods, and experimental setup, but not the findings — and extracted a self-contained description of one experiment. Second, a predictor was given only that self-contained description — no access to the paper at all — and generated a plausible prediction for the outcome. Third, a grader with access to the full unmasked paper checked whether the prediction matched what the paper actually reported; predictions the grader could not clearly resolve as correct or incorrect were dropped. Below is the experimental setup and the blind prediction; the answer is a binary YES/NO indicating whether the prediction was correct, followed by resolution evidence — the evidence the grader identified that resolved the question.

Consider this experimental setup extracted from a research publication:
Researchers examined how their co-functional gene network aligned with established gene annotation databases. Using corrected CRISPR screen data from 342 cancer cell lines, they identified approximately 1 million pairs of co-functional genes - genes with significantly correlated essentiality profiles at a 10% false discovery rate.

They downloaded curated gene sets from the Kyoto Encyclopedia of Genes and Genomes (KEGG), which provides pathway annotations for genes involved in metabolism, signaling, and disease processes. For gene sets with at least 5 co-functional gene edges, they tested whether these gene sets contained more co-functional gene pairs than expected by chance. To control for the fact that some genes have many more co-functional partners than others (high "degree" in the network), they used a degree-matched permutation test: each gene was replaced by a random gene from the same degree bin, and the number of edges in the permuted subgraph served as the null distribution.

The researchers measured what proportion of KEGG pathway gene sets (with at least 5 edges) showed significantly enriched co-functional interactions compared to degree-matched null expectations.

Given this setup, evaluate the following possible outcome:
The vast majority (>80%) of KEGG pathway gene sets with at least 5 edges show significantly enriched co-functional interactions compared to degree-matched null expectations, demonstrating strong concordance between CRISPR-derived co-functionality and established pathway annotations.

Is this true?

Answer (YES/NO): YES